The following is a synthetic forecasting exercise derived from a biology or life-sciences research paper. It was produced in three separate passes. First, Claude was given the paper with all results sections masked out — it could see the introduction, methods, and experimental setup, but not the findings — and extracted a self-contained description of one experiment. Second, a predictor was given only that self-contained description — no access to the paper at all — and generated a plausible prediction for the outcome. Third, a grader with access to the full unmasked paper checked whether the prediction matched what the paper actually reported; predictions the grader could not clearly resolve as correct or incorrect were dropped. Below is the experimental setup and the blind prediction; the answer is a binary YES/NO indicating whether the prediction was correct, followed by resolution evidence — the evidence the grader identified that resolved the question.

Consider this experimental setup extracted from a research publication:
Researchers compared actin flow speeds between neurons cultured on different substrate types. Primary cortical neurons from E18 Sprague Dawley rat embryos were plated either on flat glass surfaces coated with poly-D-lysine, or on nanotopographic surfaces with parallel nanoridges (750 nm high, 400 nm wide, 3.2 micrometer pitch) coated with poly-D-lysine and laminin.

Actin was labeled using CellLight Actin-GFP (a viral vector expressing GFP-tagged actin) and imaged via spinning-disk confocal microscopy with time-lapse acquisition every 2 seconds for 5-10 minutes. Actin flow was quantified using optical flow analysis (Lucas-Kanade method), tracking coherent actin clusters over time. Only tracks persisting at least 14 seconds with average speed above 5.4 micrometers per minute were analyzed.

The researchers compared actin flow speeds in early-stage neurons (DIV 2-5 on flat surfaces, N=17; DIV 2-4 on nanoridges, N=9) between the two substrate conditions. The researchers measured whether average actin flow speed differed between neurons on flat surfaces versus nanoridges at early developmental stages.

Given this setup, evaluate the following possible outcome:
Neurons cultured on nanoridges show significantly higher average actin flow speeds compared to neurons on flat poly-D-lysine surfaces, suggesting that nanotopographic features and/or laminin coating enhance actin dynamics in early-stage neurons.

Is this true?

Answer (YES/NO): NO